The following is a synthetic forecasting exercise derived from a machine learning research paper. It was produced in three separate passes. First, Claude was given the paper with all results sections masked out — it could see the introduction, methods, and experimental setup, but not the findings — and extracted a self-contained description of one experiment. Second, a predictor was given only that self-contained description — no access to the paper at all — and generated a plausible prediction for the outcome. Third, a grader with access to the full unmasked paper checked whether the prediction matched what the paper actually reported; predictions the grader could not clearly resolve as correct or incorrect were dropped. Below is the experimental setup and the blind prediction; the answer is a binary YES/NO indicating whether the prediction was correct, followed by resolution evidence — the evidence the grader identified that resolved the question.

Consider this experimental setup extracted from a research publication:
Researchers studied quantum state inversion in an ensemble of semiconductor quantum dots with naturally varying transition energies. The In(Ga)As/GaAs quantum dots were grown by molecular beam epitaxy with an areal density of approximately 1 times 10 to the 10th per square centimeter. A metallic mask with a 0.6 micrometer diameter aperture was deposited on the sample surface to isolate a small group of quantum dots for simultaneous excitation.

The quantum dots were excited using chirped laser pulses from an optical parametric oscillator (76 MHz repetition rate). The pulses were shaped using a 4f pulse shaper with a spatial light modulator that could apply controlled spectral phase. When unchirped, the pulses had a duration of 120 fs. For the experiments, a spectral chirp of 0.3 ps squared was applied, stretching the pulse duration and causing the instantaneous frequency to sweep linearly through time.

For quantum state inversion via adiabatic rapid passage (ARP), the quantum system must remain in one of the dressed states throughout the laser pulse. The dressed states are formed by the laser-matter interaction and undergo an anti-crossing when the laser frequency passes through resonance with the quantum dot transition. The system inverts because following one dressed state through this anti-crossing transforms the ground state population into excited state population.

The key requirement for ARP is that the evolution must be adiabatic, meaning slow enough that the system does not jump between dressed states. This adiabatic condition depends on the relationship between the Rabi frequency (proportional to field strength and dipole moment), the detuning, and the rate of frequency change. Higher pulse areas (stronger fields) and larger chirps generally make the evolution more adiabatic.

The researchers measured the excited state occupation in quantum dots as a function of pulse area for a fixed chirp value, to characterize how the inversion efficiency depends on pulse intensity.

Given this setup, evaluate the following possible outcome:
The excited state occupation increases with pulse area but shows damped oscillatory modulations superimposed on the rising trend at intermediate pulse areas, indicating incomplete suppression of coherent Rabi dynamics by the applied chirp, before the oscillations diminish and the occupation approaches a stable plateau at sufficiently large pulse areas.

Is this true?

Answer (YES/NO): NO